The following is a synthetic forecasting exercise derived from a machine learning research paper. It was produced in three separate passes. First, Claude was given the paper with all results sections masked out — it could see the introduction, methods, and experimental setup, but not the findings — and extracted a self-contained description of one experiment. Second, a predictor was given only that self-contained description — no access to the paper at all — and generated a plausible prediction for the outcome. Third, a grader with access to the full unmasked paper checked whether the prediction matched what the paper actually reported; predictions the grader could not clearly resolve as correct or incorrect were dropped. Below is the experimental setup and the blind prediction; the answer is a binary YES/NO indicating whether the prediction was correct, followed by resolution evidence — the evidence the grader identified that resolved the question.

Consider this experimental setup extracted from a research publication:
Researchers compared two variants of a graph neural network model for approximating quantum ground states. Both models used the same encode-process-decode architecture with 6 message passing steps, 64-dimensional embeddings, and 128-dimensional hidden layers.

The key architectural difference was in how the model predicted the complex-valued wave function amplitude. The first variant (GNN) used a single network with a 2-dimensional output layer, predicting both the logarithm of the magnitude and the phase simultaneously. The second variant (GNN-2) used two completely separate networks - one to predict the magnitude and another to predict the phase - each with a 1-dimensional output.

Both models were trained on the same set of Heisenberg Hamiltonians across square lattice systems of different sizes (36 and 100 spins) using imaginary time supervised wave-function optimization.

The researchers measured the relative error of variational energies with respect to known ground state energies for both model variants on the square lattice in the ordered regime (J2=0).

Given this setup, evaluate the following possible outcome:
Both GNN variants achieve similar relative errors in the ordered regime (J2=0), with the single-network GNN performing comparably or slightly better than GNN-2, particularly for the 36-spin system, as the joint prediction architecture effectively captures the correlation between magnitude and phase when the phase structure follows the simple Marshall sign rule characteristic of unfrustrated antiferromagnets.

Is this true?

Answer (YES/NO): NO